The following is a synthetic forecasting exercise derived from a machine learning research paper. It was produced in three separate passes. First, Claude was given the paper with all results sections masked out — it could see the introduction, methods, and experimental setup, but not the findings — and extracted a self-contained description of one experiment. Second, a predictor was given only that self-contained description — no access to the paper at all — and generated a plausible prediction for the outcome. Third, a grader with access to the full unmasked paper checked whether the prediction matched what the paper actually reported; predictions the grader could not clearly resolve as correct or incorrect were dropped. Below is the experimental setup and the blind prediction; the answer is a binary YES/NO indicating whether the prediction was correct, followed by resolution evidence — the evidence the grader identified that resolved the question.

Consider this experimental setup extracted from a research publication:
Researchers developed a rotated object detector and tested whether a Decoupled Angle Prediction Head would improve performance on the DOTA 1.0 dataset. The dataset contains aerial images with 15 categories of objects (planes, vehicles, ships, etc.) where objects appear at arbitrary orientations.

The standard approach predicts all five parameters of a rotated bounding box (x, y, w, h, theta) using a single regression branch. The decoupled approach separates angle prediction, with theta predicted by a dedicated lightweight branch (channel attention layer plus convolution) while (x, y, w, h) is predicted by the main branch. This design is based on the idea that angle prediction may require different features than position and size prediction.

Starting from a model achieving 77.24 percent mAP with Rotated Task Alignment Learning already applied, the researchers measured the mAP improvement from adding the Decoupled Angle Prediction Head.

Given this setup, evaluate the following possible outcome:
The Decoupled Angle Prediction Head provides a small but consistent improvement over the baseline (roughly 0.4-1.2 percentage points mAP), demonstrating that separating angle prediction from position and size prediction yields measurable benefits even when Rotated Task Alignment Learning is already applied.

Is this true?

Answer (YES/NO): YES